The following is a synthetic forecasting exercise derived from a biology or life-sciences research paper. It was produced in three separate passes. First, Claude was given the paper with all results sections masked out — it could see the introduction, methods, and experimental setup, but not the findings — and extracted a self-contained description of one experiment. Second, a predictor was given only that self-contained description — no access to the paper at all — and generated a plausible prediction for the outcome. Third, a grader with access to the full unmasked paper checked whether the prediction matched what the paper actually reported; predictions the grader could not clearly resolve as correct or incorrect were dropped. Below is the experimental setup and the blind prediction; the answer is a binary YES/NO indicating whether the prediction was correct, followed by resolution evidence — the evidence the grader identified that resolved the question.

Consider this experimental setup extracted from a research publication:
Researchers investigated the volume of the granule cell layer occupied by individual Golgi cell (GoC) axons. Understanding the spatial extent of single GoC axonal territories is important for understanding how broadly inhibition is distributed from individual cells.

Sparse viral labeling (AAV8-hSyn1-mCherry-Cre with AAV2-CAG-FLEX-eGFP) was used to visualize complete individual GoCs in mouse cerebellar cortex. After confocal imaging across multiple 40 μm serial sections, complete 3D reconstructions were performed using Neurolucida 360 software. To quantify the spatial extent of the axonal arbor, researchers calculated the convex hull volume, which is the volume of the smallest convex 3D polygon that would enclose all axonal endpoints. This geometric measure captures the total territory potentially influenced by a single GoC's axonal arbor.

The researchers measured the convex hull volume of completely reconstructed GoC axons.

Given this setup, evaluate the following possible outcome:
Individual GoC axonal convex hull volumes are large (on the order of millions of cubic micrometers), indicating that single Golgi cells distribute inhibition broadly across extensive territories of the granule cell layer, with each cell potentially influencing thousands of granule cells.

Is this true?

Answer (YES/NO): YES